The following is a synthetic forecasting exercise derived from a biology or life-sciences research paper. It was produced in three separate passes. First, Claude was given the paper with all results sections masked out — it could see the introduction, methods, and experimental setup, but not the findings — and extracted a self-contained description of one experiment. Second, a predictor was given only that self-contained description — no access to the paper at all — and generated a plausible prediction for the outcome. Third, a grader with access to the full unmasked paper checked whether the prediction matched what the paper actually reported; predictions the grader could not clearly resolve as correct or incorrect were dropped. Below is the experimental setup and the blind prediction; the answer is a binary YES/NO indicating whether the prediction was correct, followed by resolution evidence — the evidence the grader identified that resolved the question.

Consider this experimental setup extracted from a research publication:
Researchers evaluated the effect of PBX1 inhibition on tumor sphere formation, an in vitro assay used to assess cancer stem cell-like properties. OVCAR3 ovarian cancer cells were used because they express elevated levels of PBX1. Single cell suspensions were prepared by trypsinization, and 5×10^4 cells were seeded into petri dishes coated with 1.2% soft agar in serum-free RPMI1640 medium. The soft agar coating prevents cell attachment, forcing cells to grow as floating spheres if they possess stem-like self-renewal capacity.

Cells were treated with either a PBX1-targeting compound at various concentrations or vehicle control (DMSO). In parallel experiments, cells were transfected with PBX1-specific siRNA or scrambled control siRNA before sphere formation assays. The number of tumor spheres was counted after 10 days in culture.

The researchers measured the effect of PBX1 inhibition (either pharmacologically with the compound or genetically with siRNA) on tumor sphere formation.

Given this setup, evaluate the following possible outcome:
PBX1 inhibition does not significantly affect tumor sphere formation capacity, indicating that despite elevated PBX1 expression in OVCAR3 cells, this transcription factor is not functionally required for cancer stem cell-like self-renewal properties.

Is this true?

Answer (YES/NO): NO